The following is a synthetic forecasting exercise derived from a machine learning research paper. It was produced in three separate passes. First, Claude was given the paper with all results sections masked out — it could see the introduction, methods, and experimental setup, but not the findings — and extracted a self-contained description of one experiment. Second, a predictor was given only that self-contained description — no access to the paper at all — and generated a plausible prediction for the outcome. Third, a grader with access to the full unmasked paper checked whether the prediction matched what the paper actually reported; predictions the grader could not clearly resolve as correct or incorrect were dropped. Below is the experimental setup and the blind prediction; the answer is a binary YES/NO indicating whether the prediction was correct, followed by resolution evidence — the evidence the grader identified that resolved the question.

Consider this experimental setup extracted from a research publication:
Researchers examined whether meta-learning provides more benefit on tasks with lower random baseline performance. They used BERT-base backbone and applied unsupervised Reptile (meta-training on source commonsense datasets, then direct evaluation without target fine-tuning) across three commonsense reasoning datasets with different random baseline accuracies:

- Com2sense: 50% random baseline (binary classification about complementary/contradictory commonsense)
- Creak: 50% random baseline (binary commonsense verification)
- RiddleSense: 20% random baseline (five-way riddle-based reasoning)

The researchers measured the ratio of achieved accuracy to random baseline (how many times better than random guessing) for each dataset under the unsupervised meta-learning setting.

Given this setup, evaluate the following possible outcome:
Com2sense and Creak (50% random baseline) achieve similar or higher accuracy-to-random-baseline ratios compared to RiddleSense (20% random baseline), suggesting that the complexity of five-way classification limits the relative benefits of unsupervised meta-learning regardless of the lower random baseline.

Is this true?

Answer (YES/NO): NO